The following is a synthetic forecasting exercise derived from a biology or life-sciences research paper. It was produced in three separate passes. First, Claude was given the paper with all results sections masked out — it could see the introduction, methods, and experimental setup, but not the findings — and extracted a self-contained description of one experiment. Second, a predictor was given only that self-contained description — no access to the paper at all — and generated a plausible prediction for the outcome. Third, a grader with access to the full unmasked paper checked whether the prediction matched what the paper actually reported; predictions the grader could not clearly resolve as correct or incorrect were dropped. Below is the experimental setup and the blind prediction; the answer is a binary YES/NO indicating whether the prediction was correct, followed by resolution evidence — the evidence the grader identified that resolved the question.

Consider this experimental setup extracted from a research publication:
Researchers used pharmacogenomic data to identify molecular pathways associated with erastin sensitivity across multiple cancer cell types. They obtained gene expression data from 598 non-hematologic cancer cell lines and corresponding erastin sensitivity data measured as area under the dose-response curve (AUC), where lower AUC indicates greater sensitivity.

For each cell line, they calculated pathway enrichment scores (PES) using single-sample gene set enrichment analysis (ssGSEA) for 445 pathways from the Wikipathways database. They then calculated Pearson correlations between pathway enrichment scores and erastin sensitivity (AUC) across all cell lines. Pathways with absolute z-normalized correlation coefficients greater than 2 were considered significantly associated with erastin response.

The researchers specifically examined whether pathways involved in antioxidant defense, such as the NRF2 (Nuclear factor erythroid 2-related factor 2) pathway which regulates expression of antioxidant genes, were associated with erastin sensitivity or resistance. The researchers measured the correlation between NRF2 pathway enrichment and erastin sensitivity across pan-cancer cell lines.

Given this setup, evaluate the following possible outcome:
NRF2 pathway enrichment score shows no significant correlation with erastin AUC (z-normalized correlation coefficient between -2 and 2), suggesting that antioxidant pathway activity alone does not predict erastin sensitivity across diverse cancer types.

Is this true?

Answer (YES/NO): NO